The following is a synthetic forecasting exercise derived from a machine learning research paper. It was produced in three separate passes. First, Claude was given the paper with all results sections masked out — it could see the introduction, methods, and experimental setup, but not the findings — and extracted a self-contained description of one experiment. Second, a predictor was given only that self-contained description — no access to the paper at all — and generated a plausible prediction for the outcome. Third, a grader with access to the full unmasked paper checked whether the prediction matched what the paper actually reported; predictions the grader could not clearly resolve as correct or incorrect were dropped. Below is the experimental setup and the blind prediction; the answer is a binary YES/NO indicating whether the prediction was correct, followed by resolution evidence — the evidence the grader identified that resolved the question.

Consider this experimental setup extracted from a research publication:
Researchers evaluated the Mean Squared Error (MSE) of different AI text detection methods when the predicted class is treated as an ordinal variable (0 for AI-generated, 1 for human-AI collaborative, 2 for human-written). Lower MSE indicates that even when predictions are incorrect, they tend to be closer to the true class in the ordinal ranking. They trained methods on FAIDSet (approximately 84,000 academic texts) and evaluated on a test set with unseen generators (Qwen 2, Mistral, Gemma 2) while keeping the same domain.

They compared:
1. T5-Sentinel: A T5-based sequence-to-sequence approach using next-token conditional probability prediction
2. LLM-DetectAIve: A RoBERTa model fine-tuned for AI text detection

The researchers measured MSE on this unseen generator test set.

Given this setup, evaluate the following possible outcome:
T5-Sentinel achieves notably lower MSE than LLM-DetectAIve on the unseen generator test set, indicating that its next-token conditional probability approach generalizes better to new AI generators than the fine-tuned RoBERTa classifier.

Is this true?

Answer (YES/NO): NO